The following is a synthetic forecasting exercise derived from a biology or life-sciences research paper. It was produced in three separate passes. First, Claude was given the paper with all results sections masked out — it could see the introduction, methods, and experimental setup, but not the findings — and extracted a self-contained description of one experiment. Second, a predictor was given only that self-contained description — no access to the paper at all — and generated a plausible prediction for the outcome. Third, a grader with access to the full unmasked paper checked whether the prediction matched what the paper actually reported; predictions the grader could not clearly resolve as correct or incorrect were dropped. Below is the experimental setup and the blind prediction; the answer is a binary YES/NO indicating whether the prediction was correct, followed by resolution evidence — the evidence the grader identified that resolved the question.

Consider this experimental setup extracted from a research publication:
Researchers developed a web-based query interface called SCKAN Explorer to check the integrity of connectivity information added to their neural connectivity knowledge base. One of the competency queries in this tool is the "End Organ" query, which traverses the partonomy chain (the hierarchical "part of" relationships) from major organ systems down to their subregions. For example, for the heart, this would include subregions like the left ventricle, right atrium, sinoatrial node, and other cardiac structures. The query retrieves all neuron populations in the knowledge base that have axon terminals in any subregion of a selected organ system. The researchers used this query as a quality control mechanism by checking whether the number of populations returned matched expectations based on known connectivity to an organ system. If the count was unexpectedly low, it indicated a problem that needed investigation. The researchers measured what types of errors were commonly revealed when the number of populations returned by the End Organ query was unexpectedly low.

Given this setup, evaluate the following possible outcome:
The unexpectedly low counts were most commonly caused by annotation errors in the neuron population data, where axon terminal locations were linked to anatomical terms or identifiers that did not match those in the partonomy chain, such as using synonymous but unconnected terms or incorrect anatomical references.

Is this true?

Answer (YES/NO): NO